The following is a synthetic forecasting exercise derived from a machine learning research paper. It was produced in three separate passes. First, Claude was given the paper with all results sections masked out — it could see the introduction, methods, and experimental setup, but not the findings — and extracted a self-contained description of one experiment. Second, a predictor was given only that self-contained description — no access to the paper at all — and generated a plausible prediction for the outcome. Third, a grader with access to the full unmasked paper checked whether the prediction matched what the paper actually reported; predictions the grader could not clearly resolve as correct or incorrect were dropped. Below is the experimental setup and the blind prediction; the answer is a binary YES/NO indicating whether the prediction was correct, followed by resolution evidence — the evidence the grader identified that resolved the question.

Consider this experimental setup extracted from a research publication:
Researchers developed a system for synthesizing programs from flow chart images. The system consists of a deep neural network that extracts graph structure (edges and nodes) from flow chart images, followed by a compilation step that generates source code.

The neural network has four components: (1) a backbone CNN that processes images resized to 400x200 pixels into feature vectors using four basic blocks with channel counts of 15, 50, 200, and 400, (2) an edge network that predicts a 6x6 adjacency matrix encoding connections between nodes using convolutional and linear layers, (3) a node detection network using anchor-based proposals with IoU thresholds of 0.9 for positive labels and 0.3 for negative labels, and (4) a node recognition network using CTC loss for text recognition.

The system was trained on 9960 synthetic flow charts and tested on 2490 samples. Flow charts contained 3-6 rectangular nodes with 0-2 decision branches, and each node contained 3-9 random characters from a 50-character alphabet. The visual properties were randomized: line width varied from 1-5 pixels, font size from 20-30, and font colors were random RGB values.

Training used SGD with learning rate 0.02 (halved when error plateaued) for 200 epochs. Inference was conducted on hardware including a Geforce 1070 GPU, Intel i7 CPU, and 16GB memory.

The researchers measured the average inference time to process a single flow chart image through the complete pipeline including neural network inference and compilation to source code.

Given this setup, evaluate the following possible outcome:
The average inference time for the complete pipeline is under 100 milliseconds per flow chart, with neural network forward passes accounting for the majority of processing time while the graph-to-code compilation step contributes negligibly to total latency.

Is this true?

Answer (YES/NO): YES